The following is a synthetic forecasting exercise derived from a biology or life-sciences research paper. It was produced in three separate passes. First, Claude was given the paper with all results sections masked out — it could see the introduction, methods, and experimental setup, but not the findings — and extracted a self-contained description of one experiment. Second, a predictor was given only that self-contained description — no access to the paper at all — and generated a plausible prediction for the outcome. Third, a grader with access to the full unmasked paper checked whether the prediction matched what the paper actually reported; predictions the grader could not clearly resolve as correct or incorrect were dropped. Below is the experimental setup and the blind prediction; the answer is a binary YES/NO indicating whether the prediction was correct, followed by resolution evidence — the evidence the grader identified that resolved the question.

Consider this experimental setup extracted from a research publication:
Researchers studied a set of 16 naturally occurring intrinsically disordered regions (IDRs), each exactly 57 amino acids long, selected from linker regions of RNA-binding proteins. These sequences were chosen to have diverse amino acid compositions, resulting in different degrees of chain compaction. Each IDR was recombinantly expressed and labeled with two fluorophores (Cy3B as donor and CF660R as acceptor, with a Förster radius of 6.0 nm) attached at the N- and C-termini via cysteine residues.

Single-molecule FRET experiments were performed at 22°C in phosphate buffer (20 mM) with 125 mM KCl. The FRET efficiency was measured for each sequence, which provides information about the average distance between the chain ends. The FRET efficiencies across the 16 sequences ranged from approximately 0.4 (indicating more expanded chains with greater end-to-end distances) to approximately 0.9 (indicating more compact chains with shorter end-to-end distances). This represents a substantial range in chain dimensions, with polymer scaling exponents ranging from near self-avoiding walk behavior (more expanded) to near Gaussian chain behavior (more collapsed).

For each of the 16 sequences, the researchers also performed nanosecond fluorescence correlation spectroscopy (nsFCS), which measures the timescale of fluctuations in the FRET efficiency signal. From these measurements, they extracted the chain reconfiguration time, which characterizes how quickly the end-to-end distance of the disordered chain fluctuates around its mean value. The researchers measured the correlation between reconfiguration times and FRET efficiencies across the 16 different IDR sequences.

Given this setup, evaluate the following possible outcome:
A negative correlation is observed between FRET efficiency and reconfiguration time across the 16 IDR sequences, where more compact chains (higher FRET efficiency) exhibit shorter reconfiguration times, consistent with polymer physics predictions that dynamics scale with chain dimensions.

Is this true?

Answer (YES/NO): NO